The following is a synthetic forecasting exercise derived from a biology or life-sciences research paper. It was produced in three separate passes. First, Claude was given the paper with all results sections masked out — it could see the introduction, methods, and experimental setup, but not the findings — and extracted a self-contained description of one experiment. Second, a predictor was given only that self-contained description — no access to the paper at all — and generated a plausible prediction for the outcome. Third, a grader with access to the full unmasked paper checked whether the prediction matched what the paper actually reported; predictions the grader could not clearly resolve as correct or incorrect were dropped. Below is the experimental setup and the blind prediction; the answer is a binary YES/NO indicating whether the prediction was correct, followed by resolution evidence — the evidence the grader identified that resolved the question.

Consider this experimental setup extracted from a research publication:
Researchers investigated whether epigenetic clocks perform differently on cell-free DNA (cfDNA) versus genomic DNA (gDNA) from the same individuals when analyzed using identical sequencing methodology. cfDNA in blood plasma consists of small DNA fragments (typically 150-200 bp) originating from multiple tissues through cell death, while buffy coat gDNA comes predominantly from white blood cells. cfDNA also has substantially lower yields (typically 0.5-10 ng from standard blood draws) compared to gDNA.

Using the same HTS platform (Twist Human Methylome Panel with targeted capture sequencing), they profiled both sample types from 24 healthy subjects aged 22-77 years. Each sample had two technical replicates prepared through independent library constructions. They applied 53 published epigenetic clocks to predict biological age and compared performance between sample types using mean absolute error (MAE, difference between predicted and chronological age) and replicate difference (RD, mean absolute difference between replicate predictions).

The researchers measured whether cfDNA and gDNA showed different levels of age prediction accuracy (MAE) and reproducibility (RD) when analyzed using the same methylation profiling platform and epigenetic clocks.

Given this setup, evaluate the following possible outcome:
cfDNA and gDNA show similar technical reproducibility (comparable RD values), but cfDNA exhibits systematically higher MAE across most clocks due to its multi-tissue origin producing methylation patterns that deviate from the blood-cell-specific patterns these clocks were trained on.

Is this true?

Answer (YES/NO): NO